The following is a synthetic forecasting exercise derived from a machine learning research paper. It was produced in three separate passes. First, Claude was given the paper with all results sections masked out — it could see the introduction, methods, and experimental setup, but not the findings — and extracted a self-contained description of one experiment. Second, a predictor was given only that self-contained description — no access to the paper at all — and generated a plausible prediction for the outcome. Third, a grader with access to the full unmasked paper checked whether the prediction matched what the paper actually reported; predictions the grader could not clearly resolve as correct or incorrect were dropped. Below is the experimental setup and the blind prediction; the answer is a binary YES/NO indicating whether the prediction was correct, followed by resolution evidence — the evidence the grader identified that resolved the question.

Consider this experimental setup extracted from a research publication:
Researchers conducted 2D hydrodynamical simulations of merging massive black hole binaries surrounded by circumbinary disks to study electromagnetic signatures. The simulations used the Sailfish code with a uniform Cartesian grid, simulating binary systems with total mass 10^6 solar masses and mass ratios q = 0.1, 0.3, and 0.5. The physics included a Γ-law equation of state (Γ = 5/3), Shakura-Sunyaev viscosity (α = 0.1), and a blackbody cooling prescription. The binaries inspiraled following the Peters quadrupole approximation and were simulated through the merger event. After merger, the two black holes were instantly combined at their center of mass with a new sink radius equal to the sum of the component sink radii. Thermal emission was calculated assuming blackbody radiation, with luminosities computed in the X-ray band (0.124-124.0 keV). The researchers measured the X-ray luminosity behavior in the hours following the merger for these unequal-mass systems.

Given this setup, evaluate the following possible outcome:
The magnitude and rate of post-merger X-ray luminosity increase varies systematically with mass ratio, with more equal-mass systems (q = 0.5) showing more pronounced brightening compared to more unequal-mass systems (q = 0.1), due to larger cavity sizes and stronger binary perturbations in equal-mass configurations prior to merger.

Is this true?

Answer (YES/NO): NO